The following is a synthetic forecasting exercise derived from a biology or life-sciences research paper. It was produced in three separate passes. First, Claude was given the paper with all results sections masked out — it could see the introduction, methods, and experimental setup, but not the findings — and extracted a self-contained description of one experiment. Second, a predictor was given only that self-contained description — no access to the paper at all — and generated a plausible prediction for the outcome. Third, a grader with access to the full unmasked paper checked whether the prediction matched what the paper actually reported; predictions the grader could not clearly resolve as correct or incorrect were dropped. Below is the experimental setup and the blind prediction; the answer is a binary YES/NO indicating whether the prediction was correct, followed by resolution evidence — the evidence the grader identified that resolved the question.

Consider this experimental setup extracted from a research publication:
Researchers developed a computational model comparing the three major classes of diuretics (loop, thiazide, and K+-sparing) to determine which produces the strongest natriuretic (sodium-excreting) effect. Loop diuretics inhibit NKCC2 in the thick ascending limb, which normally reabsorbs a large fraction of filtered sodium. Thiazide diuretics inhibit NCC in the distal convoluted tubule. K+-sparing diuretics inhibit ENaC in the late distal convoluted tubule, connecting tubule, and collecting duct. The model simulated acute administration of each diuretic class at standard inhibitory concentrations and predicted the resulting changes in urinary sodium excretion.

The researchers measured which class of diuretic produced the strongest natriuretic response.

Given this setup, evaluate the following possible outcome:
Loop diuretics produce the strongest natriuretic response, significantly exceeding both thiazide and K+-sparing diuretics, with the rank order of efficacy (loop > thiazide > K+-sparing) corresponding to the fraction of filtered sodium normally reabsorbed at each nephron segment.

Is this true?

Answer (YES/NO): YES